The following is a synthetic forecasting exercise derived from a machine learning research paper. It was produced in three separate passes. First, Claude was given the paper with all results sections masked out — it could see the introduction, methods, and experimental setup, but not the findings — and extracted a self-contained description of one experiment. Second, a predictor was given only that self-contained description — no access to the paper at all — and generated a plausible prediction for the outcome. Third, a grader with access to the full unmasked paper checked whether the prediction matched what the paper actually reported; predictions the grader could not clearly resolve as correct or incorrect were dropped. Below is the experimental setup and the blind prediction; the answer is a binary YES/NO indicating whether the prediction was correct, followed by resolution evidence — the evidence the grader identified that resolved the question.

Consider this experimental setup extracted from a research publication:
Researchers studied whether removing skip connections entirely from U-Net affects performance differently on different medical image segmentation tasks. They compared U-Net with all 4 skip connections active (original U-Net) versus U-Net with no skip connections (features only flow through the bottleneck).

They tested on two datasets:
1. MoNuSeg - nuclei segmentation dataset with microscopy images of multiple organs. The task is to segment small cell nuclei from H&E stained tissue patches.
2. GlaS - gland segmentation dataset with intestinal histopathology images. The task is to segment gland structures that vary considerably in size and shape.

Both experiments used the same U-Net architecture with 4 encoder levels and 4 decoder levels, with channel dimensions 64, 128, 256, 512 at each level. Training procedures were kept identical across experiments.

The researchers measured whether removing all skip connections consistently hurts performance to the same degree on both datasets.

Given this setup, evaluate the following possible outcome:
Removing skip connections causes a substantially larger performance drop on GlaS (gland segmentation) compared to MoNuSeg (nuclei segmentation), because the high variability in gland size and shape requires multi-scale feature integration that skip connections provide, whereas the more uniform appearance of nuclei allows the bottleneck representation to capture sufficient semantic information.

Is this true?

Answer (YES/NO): NO